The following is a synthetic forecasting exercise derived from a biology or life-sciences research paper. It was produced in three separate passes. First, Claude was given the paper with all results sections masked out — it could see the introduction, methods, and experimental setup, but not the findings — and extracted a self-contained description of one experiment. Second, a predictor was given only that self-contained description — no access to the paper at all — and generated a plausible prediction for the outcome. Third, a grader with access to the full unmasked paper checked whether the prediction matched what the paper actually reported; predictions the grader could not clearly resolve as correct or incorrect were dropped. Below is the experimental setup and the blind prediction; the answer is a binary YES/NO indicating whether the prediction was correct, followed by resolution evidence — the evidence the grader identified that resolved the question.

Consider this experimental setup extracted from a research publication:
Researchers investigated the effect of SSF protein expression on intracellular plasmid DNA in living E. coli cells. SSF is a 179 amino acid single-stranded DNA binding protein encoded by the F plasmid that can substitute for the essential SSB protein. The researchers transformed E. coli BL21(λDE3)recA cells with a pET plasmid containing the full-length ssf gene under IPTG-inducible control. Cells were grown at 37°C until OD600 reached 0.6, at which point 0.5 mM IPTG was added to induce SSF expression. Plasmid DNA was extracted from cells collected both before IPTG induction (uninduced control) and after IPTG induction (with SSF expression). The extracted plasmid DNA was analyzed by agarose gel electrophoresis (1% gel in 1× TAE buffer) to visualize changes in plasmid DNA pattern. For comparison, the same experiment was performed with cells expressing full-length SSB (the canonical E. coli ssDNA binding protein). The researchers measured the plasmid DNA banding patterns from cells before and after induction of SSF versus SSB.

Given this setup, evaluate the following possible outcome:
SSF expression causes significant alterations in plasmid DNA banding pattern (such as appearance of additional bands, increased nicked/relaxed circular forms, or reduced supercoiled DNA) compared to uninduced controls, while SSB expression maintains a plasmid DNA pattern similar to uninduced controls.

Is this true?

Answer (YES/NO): NO